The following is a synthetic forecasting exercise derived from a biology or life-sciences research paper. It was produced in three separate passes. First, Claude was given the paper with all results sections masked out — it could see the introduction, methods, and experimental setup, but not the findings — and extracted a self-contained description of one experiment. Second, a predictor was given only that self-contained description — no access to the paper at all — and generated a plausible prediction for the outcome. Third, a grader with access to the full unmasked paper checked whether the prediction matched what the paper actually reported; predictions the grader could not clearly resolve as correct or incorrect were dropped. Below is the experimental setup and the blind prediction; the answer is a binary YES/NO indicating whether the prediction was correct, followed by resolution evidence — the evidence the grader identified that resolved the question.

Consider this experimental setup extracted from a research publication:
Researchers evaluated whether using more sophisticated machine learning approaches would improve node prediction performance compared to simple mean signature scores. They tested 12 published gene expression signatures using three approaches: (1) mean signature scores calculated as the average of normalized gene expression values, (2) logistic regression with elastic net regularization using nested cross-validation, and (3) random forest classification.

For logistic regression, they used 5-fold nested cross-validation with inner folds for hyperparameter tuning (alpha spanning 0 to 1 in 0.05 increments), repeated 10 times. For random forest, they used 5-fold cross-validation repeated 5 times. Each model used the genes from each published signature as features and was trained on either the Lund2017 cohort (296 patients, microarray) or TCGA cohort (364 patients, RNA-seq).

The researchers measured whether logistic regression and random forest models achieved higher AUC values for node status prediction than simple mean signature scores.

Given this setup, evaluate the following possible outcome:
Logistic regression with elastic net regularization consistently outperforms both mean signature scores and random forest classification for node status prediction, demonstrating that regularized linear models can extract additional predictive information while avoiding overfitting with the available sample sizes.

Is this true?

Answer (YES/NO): NO